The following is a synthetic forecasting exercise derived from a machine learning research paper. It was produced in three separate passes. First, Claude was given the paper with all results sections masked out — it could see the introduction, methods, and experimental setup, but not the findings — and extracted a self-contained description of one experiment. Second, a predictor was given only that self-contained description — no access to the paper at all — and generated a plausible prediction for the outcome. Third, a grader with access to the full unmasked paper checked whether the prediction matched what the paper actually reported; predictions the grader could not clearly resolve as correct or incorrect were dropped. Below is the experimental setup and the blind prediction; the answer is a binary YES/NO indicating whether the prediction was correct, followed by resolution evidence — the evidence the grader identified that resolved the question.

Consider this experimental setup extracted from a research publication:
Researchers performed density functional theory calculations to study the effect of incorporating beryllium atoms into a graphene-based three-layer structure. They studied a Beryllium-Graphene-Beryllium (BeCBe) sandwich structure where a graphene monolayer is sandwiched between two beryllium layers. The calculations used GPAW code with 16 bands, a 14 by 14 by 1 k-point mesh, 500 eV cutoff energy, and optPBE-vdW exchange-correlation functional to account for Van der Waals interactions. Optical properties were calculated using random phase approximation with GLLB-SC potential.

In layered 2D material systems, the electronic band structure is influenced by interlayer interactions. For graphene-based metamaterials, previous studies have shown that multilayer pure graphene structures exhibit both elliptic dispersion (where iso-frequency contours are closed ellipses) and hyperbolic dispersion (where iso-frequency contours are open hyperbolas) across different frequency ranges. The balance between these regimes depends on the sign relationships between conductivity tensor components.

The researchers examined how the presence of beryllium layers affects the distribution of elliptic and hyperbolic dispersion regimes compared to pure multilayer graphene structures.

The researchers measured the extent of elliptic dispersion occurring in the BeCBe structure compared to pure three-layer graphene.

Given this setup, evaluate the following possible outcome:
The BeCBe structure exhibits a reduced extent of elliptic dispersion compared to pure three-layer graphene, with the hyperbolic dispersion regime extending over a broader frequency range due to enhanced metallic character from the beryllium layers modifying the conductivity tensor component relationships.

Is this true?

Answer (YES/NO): YES